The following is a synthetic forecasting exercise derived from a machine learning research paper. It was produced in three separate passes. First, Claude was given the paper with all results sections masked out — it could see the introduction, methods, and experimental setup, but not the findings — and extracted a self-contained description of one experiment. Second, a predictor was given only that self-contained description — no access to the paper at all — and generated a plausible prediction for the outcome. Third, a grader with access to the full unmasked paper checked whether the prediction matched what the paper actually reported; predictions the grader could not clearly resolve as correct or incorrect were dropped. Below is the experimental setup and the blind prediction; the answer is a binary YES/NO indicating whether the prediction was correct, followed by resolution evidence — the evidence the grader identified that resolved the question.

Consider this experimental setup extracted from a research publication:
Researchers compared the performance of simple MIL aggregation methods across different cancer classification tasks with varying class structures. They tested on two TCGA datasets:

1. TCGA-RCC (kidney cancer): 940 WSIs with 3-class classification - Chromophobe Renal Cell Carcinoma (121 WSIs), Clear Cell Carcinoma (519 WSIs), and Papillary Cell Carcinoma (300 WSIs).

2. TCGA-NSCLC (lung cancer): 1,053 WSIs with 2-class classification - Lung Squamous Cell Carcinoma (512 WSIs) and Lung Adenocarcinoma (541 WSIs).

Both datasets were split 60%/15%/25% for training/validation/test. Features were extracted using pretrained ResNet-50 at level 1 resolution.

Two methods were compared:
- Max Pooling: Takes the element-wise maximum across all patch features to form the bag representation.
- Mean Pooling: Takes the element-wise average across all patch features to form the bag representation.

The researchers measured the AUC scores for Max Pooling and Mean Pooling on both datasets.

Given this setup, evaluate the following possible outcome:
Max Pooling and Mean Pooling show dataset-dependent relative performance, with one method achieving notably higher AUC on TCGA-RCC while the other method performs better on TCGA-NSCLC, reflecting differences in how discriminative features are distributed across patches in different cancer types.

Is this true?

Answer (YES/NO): NO